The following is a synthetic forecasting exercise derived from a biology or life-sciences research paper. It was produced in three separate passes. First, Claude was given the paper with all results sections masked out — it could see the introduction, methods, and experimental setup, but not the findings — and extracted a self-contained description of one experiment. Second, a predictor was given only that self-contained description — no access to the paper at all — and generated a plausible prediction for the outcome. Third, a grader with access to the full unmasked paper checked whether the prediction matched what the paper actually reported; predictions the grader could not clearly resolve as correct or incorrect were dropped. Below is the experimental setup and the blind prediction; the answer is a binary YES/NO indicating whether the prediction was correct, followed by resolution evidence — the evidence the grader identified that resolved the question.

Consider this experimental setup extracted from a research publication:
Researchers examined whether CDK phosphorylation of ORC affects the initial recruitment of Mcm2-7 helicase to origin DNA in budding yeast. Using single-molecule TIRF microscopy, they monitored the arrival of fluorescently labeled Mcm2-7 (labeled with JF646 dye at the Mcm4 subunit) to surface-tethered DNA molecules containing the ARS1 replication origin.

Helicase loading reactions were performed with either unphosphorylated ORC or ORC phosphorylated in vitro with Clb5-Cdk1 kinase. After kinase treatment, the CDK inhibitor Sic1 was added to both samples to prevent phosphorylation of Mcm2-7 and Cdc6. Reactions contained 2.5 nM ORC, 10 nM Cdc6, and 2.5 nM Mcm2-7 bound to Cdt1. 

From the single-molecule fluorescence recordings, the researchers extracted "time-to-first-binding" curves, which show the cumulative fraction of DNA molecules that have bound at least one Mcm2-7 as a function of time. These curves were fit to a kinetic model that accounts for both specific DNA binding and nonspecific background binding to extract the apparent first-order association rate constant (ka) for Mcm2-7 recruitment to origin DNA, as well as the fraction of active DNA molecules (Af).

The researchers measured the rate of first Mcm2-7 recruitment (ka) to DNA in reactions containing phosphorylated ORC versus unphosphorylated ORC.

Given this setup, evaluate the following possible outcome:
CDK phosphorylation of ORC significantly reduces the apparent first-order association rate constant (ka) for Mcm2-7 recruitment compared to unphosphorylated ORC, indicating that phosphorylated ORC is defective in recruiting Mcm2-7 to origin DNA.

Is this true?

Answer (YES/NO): YES